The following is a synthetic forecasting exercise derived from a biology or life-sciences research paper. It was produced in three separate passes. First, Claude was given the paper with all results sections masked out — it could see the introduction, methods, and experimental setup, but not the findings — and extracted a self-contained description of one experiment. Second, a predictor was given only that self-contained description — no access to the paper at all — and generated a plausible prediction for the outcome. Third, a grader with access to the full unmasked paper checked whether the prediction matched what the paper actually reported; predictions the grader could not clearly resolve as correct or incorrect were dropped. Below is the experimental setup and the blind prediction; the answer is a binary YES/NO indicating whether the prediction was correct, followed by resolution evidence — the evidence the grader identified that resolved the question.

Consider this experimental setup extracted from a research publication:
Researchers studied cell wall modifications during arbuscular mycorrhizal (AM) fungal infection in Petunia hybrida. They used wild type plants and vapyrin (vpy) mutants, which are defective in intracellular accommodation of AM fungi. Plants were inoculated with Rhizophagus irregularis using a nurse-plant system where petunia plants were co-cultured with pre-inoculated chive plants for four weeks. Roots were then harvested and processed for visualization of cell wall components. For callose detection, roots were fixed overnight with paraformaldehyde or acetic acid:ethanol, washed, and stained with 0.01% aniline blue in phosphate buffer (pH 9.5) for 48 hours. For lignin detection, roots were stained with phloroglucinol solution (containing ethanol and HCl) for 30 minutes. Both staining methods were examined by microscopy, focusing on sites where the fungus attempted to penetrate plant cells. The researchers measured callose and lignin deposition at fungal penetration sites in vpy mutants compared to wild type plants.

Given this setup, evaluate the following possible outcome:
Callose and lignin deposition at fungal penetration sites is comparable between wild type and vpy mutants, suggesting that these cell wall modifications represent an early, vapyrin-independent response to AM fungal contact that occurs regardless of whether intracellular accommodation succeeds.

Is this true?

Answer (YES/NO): NO